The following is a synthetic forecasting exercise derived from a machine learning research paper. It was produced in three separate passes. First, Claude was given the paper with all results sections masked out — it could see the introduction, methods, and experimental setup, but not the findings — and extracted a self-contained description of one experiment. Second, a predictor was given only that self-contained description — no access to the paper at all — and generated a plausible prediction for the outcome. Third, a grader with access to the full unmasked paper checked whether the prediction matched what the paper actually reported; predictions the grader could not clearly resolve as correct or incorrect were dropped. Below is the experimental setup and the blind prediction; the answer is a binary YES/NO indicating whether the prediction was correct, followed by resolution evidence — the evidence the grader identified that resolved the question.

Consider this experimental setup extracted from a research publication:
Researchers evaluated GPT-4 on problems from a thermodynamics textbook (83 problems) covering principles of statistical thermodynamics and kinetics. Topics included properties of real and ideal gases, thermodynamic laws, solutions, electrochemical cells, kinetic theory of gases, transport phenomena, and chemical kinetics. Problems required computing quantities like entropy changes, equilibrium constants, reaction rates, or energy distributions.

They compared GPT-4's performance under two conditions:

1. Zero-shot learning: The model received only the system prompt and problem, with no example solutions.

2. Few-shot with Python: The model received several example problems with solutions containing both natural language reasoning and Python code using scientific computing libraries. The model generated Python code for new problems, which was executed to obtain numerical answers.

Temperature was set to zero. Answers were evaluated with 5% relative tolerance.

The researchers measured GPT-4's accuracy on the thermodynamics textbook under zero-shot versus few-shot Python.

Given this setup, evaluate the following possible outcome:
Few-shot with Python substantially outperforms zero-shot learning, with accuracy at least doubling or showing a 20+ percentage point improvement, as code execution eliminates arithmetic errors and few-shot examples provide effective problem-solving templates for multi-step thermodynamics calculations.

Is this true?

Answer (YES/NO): NO